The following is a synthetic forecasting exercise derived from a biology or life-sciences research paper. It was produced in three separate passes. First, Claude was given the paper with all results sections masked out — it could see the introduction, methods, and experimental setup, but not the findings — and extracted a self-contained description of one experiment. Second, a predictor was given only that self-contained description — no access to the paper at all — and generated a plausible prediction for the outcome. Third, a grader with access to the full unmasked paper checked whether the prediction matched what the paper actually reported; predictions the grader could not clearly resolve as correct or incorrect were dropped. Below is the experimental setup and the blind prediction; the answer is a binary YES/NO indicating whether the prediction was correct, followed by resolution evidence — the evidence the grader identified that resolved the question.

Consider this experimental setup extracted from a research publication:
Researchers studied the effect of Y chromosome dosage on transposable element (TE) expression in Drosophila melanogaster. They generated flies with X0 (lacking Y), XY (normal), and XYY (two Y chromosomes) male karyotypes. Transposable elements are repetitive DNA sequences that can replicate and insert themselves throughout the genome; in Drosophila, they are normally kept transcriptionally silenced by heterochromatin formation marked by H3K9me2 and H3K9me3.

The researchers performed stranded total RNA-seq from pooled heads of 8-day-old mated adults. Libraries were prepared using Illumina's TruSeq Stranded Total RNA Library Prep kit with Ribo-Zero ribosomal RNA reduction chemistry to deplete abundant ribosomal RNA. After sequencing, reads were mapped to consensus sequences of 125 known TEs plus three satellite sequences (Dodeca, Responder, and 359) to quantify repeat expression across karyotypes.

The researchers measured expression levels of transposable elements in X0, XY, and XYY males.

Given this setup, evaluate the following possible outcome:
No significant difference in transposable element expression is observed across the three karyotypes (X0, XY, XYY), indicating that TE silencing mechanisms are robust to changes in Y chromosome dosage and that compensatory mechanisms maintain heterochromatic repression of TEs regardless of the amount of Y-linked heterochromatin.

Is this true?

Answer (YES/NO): NO